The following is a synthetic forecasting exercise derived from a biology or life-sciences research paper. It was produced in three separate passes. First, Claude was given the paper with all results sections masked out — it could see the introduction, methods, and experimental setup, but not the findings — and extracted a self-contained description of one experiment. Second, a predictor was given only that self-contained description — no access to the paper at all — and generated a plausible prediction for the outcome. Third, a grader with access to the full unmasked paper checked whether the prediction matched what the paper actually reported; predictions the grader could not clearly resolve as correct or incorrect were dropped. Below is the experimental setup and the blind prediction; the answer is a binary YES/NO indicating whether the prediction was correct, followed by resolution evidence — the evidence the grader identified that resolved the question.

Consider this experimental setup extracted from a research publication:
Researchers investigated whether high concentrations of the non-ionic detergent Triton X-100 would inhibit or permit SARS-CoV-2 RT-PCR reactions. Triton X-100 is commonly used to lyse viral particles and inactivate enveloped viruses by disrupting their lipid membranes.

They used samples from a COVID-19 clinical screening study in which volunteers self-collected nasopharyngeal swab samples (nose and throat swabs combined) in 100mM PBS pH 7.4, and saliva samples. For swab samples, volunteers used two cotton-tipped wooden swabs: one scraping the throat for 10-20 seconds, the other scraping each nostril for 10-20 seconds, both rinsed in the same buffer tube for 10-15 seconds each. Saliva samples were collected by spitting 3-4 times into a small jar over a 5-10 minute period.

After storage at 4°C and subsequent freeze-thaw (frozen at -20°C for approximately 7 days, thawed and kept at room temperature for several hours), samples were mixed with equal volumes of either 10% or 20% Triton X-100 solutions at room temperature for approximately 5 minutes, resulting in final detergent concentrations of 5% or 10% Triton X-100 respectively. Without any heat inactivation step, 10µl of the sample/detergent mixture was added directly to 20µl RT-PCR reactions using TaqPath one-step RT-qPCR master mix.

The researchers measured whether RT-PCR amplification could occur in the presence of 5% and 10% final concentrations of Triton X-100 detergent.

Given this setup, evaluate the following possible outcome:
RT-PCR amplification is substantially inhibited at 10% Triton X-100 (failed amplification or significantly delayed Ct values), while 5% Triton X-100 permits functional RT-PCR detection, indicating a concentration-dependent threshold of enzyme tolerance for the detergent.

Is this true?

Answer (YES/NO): NO